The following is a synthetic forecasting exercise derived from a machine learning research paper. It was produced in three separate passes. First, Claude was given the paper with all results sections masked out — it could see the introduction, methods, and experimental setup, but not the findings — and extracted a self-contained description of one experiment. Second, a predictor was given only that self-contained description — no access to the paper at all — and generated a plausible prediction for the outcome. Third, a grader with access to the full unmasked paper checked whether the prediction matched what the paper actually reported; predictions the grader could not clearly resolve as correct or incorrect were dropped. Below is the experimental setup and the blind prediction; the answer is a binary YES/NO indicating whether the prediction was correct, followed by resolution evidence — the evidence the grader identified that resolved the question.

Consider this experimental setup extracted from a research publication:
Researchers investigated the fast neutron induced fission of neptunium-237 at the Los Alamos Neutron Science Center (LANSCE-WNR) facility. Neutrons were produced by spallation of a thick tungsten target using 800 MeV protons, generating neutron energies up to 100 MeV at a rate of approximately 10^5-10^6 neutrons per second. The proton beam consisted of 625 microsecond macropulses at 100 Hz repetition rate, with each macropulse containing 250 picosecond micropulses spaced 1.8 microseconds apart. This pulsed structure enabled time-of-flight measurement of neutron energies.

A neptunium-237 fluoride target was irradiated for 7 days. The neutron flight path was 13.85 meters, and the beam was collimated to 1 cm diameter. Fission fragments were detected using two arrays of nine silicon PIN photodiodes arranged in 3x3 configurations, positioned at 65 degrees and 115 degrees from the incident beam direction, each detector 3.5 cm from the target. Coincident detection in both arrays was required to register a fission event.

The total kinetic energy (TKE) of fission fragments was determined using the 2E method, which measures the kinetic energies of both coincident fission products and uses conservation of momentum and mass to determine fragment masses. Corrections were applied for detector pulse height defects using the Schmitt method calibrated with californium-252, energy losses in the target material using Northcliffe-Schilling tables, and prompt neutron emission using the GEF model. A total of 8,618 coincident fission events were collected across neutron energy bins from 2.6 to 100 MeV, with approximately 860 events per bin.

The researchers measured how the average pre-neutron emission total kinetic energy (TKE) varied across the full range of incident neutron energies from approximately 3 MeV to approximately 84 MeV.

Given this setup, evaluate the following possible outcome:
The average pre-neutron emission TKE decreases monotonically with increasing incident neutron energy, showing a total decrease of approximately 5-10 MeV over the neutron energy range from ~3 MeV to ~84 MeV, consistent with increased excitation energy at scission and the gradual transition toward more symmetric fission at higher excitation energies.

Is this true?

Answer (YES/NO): NO